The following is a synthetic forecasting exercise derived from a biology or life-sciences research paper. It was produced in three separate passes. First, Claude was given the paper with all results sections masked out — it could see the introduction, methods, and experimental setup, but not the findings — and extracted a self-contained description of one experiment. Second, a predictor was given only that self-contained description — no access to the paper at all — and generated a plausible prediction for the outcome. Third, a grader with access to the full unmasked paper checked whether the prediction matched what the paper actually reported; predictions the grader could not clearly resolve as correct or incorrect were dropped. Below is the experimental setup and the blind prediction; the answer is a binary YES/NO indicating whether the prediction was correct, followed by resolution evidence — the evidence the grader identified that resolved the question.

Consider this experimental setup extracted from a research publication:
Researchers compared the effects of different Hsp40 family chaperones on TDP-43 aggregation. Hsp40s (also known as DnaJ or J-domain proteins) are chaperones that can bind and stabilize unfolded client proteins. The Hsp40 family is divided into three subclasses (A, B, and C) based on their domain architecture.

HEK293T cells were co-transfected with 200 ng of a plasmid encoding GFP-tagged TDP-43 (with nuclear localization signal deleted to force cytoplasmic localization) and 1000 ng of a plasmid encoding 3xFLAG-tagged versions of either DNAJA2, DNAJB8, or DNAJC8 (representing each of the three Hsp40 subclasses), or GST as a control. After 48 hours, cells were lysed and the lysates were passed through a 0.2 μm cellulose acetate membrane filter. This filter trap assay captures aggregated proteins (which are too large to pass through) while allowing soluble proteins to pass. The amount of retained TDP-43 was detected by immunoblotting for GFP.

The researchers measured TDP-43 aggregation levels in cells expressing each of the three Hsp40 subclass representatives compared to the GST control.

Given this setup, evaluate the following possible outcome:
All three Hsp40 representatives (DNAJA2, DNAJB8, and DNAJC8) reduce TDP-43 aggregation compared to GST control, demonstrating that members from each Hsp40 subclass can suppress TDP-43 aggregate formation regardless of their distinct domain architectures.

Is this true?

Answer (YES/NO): NO